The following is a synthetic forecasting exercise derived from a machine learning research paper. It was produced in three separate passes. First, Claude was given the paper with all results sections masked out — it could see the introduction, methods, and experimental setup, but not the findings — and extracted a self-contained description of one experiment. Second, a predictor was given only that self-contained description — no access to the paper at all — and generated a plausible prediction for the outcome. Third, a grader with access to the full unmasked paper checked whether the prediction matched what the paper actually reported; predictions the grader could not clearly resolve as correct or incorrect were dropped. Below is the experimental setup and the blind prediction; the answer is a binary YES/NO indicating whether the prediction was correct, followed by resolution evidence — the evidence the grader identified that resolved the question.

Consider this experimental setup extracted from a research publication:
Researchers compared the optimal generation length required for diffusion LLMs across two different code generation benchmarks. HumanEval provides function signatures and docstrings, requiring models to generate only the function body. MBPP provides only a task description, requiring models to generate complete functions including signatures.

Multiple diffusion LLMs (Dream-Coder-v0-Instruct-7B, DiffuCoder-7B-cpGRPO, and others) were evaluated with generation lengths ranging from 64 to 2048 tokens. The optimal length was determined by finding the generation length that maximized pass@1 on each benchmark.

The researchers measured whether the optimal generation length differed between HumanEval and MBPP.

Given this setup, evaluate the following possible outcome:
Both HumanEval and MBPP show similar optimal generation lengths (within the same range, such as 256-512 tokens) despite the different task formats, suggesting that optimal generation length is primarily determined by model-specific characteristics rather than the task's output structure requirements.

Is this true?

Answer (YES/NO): NO